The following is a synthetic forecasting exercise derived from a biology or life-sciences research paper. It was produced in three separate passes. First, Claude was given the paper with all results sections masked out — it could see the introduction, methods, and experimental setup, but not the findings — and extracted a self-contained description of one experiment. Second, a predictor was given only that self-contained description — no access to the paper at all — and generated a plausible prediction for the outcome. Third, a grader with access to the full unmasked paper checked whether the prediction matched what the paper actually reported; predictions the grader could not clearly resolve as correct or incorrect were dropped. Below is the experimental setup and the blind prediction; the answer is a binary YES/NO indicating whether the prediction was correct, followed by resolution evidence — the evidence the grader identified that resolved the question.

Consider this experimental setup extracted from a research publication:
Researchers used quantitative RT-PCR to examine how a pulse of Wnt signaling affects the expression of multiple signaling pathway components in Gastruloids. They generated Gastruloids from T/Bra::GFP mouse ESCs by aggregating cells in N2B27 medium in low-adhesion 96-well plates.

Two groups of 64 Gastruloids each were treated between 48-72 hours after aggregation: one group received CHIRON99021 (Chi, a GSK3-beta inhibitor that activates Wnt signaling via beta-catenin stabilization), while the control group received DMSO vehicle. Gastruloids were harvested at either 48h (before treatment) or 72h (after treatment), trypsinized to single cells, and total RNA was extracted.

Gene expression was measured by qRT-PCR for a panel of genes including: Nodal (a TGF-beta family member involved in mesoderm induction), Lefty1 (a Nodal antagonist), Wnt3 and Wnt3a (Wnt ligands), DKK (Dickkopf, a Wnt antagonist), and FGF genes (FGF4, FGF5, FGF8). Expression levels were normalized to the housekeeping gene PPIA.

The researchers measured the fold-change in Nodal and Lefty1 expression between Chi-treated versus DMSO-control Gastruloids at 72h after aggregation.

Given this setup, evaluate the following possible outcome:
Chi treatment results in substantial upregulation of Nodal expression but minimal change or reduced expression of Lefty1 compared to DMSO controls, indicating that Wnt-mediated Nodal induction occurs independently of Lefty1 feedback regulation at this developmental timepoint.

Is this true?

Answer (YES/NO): NO